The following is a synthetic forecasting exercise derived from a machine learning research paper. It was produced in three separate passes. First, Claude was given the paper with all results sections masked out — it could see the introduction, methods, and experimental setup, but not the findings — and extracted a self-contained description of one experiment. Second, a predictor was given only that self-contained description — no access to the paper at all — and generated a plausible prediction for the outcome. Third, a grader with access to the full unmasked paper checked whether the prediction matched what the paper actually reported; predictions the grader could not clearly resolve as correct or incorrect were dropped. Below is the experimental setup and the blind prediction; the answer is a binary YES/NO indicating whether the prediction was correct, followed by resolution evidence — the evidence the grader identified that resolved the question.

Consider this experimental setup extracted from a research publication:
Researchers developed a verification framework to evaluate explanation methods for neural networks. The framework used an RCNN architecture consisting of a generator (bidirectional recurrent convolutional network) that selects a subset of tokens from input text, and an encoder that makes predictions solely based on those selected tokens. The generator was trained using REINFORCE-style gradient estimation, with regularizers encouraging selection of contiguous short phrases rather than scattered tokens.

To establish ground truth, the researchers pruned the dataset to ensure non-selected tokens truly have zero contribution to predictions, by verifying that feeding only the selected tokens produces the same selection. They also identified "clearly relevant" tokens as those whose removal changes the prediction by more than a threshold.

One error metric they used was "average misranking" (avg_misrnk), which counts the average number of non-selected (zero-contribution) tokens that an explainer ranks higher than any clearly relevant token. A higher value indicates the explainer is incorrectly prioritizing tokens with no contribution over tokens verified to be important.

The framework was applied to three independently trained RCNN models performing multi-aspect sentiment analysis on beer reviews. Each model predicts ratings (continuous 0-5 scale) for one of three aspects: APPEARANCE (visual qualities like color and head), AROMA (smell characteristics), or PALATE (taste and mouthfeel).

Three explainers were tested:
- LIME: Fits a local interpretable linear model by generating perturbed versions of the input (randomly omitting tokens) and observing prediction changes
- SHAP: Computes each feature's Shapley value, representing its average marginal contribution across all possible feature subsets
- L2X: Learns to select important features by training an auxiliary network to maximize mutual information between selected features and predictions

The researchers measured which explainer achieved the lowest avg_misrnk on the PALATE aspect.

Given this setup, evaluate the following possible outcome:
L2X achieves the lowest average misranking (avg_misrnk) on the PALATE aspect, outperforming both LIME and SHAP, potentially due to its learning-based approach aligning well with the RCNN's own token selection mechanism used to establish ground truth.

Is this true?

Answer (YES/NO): NO